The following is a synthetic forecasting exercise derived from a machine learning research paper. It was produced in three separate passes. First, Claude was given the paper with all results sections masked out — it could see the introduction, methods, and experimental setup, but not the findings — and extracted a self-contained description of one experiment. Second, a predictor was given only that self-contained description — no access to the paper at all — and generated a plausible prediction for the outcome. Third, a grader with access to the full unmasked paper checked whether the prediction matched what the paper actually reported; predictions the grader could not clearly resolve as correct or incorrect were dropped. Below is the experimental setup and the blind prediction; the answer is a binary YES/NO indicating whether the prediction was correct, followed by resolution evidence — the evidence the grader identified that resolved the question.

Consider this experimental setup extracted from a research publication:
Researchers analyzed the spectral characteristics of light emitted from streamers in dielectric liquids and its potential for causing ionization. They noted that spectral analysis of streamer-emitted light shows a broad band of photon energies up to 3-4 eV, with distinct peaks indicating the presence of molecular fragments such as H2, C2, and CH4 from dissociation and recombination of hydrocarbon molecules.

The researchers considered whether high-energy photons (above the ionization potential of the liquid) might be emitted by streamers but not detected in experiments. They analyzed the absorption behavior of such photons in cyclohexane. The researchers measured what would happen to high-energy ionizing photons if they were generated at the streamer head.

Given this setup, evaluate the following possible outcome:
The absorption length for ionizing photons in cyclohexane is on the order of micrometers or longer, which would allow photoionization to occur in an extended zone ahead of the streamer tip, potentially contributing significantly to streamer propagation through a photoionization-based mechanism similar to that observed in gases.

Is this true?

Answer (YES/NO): NO